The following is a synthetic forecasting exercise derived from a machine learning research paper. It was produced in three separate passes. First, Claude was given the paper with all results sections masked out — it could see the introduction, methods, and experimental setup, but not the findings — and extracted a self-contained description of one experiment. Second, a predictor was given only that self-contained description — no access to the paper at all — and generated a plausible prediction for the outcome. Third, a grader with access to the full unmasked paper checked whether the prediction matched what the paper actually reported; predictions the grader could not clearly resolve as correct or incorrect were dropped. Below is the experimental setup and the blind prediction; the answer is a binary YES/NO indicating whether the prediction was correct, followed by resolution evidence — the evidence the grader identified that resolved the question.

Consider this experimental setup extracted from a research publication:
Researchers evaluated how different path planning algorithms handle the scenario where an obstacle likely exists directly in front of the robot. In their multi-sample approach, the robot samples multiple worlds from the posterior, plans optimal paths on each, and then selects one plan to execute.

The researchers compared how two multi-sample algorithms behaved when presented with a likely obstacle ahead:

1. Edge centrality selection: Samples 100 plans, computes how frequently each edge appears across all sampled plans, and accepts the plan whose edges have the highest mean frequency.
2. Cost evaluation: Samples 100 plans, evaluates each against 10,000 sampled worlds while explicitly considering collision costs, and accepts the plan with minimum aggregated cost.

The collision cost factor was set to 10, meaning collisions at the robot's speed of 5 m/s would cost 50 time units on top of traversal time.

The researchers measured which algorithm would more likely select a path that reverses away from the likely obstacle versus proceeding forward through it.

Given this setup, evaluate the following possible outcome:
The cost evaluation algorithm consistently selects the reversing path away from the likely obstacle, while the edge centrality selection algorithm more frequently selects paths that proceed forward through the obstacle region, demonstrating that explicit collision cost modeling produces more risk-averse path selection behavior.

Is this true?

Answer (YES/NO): YES